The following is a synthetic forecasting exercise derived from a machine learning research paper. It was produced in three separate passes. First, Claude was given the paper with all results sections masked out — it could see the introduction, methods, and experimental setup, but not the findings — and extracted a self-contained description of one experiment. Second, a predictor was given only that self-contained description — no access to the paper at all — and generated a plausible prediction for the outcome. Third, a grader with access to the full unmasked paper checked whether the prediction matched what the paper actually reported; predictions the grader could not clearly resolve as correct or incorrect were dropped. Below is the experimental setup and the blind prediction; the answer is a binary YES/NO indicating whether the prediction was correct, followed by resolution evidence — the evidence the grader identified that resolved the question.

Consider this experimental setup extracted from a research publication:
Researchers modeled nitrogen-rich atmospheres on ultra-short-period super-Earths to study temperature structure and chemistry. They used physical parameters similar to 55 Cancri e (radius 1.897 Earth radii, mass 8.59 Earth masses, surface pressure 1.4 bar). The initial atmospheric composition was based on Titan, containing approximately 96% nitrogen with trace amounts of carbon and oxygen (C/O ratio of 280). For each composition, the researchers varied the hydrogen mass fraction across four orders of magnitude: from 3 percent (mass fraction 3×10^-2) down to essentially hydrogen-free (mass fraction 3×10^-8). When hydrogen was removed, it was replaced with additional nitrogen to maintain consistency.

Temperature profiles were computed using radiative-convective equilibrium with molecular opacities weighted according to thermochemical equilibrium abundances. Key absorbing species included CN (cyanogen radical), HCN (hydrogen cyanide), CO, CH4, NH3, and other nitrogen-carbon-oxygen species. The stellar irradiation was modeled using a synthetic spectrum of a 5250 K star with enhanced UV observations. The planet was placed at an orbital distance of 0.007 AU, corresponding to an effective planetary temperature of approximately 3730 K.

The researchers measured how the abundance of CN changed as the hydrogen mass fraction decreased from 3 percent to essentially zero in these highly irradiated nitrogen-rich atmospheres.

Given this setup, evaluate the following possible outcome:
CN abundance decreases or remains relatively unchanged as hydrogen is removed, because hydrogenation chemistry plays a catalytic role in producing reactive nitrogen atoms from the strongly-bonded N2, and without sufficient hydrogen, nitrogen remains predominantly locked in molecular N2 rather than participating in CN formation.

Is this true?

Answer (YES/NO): YES